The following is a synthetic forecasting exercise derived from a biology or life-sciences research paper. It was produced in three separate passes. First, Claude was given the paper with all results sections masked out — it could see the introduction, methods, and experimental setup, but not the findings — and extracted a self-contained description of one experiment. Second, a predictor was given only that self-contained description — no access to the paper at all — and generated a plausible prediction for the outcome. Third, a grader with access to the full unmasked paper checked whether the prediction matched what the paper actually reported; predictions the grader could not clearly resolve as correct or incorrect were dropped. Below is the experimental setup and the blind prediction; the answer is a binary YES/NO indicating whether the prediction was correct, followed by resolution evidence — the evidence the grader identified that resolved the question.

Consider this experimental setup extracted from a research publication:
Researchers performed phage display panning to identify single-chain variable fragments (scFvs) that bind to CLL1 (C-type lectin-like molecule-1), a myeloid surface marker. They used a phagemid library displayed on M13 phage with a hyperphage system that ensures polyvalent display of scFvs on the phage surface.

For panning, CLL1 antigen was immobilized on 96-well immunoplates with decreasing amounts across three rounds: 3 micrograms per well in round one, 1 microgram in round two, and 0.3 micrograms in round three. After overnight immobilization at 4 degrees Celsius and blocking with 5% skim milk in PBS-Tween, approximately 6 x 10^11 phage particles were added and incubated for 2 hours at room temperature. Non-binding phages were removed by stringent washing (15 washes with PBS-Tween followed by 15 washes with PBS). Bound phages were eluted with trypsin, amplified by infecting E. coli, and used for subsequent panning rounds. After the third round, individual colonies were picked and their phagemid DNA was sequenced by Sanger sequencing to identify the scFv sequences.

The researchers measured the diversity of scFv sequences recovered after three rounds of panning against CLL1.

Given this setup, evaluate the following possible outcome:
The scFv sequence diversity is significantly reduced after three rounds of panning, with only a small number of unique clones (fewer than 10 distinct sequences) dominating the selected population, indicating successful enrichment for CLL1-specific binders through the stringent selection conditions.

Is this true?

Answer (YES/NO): YES